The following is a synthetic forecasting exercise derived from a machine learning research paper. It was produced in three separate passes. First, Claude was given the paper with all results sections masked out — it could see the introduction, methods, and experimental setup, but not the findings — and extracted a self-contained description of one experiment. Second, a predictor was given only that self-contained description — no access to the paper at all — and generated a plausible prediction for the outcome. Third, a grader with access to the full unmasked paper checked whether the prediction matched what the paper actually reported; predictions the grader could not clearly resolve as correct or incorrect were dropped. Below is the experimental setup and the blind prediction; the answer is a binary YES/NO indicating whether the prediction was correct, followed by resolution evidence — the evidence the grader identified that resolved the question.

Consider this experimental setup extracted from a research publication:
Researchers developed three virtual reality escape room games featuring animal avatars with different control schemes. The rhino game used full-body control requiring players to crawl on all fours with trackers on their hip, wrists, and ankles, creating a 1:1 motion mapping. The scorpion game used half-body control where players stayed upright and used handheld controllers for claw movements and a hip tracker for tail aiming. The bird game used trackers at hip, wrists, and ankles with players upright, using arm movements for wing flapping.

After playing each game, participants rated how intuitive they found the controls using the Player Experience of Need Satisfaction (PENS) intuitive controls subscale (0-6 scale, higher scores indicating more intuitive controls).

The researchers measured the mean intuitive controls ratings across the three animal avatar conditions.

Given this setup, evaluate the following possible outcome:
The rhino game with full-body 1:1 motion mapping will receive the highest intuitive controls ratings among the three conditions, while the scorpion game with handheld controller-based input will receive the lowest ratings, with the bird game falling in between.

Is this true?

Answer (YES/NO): YES